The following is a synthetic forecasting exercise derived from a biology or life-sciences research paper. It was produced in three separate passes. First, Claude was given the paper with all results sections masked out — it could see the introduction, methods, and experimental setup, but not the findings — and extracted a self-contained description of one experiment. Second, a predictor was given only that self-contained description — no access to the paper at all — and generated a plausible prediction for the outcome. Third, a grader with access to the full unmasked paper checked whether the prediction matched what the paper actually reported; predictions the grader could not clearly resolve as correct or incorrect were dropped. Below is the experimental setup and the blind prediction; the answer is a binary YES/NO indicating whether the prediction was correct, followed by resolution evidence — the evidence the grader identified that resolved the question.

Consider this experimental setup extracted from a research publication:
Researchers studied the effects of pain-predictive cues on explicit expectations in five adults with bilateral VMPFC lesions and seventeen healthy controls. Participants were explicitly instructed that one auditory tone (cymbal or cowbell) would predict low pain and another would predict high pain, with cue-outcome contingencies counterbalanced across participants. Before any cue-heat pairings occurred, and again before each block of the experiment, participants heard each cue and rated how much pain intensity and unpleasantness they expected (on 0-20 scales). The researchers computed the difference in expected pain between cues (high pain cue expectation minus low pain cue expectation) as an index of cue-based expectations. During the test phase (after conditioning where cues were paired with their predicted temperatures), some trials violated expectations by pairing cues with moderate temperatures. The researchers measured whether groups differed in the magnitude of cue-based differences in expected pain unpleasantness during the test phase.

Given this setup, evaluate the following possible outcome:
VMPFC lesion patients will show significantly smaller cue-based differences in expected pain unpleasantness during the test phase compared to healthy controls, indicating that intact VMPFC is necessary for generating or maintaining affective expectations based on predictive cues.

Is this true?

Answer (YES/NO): NO